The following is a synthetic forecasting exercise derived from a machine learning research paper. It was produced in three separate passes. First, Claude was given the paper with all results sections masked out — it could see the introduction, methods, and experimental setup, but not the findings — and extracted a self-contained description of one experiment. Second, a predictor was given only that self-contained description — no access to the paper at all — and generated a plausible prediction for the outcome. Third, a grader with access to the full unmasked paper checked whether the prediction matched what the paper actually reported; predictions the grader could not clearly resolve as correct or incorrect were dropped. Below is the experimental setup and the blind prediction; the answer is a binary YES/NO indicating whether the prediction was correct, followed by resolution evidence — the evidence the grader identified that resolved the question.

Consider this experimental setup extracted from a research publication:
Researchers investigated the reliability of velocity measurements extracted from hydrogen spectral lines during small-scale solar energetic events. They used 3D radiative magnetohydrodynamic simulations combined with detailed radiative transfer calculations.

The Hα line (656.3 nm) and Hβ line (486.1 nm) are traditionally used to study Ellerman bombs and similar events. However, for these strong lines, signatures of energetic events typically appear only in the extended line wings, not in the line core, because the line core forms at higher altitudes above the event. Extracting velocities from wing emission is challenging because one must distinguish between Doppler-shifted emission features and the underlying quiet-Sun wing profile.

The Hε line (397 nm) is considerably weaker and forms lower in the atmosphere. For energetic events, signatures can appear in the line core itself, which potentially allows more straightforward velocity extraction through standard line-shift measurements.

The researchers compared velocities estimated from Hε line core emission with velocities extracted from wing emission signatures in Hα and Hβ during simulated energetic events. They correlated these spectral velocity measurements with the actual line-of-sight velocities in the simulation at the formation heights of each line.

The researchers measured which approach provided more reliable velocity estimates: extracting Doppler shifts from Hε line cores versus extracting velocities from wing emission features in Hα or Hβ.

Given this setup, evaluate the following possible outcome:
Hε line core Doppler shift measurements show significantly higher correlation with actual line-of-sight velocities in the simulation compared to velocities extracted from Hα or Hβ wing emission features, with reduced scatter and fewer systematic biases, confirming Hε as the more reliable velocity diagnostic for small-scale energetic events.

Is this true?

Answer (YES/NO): YES